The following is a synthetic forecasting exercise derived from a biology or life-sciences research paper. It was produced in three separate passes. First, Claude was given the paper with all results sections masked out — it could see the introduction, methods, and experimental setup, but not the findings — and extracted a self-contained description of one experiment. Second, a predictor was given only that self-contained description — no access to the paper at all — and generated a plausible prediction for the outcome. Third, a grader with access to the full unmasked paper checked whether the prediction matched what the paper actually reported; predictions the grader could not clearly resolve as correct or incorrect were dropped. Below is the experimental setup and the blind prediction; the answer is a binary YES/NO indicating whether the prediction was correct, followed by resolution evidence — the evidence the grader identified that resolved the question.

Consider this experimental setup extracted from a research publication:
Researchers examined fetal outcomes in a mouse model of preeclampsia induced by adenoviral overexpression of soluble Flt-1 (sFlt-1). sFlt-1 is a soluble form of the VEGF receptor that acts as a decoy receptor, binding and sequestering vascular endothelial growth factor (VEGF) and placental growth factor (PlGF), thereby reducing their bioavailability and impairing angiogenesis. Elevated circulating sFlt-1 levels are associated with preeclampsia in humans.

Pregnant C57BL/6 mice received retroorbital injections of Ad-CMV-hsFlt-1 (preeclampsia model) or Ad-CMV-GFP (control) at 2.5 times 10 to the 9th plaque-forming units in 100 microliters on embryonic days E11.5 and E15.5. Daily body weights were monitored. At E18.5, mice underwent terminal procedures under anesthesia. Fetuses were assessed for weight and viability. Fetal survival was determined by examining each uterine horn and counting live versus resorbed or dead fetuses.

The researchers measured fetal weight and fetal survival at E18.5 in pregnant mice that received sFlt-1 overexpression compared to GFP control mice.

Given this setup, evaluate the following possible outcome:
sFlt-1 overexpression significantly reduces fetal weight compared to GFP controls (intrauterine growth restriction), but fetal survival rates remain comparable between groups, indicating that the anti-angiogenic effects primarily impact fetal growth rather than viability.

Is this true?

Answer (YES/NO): NO